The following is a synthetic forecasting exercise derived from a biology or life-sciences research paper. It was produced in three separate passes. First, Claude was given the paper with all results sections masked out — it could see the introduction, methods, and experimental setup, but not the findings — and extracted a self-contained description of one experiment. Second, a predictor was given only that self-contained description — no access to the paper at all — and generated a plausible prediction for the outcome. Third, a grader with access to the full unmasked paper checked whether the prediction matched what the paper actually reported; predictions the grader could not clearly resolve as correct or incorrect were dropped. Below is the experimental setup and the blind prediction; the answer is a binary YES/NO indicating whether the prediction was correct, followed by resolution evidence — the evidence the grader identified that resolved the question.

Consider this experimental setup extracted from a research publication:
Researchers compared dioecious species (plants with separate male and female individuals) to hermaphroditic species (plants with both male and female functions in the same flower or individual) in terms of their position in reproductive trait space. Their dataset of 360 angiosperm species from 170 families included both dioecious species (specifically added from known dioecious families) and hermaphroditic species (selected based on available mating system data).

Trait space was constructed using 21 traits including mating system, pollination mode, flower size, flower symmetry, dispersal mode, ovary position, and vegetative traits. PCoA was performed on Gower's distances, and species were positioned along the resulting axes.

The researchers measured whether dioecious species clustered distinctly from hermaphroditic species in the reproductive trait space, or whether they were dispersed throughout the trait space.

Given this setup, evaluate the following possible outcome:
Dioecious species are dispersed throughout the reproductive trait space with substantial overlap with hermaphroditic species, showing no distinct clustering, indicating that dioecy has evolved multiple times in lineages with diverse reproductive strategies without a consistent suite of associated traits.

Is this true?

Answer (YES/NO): NO